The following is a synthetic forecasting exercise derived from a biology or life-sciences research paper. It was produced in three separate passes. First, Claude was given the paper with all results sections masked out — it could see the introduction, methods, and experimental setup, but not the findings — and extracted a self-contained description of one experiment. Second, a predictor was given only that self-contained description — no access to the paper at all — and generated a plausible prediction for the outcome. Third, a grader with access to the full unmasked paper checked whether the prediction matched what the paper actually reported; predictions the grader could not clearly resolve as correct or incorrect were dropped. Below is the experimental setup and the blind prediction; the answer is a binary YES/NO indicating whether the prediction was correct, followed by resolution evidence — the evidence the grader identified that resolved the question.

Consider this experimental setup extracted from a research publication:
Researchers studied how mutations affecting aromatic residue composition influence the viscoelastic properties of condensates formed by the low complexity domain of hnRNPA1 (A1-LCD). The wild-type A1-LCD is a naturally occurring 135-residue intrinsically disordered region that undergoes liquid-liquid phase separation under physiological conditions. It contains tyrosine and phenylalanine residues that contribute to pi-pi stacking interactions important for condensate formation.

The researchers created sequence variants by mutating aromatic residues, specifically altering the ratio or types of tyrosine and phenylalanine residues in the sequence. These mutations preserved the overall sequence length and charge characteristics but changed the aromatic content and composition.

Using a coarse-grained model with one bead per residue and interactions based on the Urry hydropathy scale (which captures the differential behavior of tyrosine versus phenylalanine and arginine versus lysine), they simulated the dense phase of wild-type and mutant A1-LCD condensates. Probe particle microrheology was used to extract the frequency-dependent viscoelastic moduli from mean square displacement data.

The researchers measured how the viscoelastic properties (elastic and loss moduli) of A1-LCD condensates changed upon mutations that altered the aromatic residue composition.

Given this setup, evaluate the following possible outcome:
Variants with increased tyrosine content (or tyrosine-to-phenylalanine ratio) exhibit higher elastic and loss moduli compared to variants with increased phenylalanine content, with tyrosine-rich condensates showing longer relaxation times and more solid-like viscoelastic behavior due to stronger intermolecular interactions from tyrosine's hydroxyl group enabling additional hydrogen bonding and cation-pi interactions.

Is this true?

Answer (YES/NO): YES